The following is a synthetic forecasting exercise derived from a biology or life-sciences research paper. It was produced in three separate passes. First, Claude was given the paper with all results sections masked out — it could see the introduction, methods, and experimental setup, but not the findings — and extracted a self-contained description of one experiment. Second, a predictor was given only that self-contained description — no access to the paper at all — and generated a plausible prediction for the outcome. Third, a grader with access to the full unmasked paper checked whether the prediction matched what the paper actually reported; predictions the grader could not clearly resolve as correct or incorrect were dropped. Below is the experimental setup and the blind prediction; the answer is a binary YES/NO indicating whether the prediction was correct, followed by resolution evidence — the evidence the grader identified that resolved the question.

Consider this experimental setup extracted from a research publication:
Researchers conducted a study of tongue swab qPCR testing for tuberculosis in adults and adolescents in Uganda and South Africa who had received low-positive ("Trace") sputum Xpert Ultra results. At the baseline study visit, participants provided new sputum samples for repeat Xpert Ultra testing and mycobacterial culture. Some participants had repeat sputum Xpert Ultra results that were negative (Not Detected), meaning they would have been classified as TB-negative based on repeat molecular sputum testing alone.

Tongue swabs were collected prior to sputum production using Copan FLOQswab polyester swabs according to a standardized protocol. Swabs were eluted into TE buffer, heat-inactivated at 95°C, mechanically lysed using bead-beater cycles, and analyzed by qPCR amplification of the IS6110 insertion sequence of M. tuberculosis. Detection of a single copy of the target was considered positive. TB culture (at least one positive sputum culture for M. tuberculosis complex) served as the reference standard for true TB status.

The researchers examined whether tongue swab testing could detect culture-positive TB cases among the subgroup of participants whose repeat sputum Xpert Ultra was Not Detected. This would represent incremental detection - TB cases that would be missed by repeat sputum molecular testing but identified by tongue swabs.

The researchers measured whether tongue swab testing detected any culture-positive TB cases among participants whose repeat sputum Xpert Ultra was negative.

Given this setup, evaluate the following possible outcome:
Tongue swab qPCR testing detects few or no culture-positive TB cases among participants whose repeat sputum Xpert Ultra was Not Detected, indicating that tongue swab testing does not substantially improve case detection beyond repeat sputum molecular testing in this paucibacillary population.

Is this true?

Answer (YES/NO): YES